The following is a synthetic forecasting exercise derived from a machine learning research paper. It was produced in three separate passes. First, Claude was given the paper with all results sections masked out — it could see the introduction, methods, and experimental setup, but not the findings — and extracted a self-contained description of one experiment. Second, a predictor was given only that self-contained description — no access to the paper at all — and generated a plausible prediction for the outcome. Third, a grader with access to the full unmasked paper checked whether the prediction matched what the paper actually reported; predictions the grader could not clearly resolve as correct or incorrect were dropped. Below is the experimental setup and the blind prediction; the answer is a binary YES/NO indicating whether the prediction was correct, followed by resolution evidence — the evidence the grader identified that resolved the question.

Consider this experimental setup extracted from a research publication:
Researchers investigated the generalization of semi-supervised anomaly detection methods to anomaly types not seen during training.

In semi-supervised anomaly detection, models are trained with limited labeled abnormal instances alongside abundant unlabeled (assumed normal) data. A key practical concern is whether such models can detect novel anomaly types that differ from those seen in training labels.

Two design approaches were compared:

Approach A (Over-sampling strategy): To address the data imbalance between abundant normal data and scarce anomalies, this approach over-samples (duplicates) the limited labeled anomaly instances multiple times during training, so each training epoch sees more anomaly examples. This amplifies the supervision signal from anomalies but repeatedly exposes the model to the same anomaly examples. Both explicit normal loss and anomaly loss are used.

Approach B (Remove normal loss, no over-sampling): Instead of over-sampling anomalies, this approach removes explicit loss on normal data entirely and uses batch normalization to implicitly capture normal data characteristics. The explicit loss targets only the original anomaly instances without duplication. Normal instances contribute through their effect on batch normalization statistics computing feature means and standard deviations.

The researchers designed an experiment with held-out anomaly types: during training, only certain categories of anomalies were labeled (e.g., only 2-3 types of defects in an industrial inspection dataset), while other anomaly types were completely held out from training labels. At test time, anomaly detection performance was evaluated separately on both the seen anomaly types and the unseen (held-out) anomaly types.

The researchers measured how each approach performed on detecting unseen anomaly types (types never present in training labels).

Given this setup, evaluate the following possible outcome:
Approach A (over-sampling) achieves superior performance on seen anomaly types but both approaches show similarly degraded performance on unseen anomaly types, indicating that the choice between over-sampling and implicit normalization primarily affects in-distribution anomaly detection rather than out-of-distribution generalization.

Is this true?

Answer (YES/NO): NO